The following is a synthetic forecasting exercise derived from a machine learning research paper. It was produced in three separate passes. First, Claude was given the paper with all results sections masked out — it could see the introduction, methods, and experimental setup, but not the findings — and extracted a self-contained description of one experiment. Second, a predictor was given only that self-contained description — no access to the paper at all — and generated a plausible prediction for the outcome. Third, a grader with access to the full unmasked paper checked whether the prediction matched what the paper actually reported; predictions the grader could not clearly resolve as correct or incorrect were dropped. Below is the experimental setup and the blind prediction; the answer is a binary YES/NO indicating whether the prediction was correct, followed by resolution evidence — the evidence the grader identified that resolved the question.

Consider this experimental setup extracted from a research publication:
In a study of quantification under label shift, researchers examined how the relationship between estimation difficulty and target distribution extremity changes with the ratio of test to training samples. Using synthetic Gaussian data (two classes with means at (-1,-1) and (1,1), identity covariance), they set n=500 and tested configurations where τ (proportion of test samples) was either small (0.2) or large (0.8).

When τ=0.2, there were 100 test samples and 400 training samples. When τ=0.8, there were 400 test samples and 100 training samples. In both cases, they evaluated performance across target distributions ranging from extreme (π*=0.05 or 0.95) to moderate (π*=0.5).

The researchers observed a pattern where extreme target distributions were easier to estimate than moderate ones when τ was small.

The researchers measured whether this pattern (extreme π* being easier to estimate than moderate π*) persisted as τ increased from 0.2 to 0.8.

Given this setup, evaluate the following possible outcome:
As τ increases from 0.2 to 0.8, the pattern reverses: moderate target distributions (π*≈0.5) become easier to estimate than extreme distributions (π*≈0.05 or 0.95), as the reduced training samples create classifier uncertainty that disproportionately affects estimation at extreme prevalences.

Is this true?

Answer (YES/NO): NO